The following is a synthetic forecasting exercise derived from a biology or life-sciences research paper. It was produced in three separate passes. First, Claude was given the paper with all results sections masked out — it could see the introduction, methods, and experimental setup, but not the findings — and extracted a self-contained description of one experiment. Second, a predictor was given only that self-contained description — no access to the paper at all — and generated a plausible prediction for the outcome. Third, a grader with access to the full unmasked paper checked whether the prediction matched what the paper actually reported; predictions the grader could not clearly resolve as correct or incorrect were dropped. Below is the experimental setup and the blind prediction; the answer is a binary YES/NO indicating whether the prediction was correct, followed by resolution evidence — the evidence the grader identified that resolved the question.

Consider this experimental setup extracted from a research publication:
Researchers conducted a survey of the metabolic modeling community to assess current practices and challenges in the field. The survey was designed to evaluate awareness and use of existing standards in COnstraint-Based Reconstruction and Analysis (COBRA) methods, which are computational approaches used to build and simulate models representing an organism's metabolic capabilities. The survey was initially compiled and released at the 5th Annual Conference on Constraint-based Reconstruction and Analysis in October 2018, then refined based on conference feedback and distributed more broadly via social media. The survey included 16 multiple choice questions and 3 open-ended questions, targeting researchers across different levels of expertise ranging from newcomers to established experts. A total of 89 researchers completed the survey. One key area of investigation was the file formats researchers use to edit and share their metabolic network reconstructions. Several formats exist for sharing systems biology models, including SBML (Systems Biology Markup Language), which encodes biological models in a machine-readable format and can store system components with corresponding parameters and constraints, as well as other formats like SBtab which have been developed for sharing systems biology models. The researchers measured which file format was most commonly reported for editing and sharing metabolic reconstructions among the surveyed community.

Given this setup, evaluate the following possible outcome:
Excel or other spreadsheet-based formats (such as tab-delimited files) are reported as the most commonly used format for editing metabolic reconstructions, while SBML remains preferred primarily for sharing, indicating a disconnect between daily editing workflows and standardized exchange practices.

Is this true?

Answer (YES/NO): NO